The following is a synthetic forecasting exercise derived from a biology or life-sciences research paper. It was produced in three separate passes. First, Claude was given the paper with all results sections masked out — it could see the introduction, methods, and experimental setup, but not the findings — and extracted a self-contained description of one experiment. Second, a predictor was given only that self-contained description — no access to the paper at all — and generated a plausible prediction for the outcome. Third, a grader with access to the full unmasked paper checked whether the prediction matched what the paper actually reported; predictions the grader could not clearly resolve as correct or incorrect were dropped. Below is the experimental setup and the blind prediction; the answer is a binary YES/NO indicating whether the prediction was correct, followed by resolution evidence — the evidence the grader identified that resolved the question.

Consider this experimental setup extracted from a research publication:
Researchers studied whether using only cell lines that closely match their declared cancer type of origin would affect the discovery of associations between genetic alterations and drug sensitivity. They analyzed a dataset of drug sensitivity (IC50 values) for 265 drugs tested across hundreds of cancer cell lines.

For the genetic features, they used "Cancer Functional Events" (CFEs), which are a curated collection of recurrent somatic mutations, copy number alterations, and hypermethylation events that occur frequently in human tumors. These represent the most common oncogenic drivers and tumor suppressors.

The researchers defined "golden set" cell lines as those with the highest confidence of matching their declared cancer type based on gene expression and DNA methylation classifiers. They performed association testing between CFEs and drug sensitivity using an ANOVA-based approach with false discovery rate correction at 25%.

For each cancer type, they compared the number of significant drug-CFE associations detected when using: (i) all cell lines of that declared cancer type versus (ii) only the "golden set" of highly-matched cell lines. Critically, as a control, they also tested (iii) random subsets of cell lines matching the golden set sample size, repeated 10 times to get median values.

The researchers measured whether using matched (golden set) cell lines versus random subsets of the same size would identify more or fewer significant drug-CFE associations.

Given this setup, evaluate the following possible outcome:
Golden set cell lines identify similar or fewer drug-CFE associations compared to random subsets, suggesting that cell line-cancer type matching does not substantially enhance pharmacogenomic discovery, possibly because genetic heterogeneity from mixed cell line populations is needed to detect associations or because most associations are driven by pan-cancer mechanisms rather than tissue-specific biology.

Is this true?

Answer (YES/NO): NO